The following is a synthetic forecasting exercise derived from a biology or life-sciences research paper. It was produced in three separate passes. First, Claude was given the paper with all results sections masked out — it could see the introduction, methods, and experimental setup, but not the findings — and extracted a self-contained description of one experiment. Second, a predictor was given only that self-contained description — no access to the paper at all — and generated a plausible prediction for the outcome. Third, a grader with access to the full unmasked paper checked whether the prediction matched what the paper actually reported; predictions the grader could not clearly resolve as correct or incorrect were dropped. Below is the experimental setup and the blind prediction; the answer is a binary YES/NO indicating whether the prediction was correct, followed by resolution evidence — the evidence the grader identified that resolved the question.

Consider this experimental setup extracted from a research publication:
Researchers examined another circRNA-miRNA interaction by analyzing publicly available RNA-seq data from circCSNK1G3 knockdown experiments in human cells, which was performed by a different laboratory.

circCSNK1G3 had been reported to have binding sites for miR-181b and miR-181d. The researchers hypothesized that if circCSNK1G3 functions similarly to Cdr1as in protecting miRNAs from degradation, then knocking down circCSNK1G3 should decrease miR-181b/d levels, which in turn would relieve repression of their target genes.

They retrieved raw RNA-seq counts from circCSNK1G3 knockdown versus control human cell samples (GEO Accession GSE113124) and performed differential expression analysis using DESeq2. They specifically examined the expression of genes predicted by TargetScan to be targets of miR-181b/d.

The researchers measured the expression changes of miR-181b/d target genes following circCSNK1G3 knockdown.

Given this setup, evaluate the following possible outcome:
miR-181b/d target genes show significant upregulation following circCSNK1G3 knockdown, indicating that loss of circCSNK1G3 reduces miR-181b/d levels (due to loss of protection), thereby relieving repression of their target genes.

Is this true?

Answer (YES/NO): NO